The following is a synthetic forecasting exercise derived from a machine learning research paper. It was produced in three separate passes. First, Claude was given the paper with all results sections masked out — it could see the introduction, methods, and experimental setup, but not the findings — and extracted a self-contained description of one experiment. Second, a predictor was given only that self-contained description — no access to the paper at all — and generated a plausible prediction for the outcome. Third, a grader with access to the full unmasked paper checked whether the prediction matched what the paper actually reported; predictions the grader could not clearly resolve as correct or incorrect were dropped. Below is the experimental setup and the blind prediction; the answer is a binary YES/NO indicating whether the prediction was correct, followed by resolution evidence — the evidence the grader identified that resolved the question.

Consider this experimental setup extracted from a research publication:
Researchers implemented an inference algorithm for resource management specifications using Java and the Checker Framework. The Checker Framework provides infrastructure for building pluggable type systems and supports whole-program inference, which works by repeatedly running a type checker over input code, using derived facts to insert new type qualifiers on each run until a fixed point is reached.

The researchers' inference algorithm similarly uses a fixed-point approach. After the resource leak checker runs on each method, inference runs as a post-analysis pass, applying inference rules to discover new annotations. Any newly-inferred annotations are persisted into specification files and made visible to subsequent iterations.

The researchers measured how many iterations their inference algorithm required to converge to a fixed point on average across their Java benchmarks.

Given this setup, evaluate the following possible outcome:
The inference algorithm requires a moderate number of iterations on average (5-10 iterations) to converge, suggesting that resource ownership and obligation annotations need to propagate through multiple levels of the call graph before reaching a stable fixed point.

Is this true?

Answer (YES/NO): YES